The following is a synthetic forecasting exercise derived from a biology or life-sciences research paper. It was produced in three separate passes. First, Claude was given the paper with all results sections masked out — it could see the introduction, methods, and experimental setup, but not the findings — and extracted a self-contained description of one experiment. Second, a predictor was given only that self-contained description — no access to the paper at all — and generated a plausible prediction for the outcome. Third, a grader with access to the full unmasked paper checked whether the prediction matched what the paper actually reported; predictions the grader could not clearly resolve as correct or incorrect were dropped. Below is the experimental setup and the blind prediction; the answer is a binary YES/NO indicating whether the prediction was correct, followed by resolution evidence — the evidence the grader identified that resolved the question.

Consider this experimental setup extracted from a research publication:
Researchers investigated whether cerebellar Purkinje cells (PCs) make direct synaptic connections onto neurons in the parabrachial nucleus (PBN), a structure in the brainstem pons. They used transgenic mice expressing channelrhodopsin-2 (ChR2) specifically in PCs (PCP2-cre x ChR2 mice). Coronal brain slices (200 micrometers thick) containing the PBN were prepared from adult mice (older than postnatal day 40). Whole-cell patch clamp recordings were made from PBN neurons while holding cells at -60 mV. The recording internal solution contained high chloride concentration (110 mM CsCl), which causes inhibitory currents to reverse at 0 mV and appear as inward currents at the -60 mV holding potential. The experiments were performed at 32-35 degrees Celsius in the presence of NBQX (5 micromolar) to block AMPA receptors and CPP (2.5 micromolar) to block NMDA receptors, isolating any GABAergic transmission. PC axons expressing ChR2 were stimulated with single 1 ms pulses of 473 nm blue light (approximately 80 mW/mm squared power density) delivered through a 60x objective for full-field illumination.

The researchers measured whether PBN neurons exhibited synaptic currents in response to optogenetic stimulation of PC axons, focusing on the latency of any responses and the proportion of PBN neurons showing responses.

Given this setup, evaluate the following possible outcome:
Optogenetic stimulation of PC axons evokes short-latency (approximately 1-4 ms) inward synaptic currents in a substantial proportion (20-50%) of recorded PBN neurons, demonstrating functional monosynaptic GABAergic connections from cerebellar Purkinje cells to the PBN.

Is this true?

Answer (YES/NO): NO